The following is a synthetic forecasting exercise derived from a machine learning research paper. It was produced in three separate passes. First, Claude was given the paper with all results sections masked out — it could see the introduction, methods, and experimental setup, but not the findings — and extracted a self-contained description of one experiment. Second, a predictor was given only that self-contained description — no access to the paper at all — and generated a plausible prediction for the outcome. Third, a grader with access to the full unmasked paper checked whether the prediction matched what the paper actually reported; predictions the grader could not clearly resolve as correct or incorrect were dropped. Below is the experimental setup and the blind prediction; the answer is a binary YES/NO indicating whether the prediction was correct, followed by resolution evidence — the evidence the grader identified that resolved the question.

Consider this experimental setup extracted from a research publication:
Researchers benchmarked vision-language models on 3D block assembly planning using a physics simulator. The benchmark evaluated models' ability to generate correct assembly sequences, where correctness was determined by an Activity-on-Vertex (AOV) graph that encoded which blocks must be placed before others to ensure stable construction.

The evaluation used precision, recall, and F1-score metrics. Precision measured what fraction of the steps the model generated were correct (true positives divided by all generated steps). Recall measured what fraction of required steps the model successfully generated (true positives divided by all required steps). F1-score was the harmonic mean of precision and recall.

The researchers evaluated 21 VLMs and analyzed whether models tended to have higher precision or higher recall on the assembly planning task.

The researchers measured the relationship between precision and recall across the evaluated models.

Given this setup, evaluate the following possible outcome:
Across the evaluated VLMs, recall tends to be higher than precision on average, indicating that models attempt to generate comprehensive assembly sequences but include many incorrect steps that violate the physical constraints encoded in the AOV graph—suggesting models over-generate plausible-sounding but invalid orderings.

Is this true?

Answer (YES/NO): NO